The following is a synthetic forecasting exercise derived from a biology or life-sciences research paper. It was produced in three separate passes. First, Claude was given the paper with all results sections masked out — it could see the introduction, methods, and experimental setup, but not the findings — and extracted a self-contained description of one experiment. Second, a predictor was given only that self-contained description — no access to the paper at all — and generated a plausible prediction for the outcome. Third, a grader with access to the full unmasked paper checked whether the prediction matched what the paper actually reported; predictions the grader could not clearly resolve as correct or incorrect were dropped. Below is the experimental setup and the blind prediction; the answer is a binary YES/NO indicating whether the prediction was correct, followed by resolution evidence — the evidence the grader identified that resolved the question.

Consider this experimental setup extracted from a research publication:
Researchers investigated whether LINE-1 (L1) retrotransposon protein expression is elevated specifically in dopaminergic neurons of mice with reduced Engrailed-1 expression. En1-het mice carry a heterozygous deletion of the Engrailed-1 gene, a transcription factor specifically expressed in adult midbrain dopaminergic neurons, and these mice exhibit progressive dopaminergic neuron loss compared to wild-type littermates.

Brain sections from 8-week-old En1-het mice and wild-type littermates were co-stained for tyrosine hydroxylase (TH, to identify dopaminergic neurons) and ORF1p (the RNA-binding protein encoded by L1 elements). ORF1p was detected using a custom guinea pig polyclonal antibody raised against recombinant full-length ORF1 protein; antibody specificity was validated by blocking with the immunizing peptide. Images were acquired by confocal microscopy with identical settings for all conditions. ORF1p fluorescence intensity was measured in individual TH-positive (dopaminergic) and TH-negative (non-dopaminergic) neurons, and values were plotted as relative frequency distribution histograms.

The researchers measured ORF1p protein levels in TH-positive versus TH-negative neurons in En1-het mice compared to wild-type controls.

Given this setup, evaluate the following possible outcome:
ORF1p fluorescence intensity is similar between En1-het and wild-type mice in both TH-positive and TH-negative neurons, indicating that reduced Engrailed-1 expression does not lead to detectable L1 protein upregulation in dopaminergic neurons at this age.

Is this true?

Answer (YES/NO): NO